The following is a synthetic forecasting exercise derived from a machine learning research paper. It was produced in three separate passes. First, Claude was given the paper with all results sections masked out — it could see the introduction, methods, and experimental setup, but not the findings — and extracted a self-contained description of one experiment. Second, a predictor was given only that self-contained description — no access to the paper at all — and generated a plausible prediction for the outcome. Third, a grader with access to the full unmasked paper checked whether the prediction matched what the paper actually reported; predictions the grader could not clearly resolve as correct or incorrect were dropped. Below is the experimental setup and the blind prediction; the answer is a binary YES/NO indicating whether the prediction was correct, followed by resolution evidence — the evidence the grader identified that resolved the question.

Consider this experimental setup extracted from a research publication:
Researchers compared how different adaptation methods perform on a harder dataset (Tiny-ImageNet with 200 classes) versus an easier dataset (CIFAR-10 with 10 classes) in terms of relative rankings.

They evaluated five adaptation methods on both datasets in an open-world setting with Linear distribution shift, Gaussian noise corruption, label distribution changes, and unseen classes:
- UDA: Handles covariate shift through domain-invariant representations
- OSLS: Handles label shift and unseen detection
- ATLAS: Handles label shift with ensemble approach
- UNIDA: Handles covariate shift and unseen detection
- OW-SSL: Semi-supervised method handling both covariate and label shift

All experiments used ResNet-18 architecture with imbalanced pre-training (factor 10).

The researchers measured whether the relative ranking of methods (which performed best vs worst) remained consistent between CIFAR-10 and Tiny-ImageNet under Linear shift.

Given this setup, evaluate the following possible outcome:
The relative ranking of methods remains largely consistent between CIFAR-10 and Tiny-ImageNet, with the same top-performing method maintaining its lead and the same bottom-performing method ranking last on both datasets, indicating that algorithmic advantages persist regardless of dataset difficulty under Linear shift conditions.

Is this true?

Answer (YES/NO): NO